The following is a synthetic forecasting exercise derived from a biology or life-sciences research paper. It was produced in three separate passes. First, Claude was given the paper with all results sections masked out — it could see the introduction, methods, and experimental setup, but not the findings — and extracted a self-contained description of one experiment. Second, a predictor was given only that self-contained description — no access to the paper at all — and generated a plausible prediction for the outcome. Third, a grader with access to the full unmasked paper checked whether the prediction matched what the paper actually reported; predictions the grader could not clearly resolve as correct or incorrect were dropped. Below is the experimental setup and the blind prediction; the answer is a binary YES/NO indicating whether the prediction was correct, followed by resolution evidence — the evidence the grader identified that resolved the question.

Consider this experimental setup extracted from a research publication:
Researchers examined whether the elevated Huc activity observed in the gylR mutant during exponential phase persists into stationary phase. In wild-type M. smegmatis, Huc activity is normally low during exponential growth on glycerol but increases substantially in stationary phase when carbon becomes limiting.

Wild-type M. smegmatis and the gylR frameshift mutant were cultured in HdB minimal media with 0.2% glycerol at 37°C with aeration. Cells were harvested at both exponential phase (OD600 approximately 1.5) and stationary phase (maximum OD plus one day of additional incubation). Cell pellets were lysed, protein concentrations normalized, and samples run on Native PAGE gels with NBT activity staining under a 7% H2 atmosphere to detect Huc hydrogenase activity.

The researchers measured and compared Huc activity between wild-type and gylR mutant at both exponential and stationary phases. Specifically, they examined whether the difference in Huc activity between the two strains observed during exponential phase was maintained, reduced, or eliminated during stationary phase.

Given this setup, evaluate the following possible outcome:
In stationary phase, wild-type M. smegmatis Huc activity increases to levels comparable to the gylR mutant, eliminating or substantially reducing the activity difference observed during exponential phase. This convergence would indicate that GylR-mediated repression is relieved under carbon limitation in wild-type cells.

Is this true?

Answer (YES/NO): NO